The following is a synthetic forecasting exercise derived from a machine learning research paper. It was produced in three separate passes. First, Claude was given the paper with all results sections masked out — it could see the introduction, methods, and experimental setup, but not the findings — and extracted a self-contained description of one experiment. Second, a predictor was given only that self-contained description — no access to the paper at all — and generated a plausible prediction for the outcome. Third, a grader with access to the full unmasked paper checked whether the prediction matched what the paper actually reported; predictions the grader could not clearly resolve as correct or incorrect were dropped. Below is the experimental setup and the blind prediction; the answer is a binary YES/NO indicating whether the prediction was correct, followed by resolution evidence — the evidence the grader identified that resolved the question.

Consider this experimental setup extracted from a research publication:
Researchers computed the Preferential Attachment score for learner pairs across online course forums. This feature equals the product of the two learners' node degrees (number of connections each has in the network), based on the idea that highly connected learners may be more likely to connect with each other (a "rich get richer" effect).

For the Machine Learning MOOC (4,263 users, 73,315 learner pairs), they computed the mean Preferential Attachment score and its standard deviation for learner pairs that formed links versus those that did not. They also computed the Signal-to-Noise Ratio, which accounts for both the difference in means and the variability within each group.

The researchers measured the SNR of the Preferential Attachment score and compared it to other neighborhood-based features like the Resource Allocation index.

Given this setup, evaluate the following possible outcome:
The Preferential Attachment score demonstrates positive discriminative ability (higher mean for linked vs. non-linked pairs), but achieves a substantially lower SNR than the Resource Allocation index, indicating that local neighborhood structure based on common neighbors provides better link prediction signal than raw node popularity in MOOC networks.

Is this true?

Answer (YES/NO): YES